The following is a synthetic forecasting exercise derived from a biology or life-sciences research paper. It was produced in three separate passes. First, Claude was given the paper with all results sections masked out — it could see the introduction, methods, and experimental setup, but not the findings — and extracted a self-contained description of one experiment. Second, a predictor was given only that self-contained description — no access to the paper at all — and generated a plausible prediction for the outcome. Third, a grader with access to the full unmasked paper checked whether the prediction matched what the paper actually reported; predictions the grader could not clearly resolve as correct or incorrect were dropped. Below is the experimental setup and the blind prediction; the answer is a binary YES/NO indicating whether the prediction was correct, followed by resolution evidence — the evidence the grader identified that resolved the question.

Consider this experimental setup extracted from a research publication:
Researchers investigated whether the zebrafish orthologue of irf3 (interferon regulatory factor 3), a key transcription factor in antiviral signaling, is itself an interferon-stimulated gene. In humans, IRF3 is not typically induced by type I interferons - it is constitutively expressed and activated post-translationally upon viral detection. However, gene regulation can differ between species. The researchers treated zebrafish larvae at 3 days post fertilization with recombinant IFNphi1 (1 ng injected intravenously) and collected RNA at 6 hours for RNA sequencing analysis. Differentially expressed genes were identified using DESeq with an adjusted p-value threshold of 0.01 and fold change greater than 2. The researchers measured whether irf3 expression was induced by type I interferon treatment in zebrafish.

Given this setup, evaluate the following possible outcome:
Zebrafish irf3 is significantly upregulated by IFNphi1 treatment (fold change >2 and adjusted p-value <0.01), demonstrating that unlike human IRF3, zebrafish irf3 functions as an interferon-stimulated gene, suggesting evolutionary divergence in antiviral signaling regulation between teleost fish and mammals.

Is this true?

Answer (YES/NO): YES